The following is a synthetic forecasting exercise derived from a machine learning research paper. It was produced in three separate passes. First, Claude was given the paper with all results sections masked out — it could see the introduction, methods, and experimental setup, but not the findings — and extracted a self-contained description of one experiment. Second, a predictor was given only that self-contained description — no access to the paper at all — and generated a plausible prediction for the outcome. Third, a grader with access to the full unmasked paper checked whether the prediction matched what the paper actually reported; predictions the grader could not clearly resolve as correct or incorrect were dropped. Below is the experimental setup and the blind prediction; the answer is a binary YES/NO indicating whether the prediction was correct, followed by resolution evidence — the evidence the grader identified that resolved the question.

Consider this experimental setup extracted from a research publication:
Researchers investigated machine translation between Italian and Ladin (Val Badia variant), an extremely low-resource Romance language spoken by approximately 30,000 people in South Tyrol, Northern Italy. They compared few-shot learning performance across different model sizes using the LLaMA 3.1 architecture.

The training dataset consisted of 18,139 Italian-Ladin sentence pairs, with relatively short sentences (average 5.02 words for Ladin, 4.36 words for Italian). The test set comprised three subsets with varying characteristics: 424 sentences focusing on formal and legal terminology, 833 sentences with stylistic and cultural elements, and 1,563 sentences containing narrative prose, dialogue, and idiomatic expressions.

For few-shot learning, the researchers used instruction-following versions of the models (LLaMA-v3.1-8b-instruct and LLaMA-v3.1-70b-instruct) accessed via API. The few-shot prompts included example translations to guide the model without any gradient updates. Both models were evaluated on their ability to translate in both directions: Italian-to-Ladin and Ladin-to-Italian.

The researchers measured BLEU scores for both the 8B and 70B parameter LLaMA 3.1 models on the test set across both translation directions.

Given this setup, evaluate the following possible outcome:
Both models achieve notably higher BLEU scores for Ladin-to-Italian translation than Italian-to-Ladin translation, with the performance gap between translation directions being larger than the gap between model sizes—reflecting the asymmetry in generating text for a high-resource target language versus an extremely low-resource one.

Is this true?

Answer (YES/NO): YES